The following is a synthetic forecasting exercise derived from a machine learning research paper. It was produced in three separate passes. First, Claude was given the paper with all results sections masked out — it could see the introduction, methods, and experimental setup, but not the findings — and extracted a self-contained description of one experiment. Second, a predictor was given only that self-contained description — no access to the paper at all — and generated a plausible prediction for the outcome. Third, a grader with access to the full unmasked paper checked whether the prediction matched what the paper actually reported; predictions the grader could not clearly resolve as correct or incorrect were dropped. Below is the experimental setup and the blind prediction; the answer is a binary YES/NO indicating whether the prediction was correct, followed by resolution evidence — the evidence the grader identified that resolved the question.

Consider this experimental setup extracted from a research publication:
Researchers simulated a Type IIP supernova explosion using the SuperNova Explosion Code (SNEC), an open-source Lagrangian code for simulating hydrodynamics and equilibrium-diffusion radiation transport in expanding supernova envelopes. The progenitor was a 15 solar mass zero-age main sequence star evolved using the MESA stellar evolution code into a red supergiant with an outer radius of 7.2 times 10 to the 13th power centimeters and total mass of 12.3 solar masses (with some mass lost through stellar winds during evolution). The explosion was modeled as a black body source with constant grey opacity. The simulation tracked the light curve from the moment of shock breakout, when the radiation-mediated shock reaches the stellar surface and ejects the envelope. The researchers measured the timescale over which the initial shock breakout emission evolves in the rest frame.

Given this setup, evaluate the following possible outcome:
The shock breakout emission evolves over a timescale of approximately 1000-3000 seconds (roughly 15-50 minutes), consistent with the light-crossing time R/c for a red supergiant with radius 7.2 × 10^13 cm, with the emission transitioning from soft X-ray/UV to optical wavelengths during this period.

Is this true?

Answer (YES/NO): YES